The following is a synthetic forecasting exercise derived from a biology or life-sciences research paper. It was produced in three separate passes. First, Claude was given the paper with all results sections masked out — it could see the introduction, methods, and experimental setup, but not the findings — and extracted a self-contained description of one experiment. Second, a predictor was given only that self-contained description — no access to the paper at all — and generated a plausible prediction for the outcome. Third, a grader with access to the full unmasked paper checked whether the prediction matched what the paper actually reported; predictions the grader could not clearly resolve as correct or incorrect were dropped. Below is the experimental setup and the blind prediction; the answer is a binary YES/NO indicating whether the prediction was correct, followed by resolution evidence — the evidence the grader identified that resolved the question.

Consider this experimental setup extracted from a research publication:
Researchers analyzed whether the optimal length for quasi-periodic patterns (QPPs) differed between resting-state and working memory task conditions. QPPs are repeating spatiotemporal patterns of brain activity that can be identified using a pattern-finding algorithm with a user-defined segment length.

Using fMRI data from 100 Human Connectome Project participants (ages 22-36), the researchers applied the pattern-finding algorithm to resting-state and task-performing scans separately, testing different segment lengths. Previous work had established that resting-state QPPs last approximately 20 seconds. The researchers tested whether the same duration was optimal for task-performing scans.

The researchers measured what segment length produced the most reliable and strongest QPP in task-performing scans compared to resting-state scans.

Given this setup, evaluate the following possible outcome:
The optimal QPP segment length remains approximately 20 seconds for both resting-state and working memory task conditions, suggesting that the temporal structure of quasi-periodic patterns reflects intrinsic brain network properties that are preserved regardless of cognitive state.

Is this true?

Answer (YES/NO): YES